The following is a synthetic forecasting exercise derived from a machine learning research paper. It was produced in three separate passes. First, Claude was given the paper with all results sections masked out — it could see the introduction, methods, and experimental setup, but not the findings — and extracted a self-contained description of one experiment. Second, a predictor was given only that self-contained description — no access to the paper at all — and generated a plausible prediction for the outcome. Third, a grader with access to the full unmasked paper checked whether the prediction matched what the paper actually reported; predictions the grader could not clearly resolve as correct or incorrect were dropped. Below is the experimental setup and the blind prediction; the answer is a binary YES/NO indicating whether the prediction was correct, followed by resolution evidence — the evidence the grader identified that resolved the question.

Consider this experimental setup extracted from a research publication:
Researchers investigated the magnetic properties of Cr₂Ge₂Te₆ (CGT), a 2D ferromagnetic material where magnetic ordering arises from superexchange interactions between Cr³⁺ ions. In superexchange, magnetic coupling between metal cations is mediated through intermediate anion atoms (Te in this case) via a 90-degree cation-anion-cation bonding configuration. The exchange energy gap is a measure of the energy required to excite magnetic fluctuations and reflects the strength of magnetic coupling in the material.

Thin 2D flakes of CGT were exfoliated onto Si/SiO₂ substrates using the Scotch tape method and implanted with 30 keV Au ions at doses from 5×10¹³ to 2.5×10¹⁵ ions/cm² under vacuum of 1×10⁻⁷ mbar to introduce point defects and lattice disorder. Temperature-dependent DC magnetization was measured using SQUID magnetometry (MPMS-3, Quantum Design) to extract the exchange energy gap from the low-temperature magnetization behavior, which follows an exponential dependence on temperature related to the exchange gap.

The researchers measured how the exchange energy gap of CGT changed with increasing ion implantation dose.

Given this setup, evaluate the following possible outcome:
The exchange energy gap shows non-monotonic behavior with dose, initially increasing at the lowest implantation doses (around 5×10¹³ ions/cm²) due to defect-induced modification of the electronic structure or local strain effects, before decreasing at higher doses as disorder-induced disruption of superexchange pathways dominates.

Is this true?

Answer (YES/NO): NO